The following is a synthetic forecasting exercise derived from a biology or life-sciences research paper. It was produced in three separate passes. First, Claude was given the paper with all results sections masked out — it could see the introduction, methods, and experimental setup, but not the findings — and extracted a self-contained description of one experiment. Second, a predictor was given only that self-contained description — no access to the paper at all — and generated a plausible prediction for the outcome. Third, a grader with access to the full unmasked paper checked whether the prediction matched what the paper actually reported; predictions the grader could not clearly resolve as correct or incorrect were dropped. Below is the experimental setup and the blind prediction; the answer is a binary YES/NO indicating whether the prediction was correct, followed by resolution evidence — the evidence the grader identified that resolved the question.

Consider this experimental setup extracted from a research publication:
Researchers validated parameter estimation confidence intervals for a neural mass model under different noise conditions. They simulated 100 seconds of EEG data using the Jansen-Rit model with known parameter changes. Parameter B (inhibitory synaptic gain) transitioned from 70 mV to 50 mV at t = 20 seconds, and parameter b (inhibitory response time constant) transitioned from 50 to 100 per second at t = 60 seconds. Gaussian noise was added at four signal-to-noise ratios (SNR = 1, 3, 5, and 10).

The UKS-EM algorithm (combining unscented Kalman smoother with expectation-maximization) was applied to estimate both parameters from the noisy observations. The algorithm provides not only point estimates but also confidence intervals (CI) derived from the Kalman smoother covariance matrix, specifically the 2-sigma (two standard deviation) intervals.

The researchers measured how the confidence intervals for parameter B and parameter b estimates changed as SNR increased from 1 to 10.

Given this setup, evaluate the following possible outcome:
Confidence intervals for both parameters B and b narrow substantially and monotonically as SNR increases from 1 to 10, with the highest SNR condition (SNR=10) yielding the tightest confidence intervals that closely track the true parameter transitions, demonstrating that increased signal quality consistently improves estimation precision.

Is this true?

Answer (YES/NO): NO